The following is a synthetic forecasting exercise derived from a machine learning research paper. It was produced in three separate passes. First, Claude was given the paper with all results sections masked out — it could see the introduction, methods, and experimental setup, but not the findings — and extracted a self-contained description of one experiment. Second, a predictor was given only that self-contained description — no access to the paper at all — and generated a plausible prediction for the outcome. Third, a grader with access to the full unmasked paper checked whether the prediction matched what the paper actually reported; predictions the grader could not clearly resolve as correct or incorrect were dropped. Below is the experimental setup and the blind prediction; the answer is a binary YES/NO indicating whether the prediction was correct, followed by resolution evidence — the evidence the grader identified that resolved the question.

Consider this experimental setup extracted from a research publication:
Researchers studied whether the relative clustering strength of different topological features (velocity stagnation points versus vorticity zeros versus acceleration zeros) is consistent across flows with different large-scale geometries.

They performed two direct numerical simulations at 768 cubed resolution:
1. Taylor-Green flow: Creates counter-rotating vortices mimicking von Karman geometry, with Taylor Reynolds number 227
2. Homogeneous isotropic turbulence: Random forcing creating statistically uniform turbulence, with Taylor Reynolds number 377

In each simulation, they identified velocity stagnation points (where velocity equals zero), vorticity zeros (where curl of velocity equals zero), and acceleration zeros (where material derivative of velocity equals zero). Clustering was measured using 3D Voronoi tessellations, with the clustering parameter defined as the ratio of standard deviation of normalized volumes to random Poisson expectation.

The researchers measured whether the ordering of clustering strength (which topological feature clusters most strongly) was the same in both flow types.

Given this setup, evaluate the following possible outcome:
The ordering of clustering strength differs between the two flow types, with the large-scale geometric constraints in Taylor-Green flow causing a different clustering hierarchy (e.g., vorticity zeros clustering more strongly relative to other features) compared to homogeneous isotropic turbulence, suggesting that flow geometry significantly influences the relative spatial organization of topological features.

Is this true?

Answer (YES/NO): YES